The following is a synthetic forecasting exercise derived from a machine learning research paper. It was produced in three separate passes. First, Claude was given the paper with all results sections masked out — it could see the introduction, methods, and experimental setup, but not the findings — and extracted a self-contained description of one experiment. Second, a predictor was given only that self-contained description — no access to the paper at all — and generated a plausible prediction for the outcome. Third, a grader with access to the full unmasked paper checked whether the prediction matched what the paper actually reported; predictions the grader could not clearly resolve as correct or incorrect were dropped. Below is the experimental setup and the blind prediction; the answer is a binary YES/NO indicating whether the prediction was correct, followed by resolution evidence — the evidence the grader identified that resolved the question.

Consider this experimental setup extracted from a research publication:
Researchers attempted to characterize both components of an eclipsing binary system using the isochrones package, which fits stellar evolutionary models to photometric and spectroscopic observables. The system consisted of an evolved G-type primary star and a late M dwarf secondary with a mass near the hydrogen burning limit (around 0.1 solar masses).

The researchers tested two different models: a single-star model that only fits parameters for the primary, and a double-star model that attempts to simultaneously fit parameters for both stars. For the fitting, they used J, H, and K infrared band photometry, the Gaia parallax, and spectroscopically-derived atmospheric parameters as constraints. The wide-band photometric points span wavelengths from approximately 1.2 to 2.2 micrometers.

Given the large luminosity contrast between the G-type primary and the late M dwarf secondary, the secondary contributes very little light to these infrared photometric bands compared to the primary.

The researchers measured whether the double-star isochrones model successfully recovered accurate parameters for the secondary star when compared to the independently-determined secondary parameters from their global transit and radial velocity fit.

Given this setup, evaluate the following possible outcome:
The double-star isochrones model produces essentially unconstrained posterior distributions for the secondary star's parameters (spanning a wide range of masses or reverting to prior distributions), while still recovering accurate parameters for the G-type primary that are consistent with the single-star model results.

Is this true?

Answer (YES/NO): NO